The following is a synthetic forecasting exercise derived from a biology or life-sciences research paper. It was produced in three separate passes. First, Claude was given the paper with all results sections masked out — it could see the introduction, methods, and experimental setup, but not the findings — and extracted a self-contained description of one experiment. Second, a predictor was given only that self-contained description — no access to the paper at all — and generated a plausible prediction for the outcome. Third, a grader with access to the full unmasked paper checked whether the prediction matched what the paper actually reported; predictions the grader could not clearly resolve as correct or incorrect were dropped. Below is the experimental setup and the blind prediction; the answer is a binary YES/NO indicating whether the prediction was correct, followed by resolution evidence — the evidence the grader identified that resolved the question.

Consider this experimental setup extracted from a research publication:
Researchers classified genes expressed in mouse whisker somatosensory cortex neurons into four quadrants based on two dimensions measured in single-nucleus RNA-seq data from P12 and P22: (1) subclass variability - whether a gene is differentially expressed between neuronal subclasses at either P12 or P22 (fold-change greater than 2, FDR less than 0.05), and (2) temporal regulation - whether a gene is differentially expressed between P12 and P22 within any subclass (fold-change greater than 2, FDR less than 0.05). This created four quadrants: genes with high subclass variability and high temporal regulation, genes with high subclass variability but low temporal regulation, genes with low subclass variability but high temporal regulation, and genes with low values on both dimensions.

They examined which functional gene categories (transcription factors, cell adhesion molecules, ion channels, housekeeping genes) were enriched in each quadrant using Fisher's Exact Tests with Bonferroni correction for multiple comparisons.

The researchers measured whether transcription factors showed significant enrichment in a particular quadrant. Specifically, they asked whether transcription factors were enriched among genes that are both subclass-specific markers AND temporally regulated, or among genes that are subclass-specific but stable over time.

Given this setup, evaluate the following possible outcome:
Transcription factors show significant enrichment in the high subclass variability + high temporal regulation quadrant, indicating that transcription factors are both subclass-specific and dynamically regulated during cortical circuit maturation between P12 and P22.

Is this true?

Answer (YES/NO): NO